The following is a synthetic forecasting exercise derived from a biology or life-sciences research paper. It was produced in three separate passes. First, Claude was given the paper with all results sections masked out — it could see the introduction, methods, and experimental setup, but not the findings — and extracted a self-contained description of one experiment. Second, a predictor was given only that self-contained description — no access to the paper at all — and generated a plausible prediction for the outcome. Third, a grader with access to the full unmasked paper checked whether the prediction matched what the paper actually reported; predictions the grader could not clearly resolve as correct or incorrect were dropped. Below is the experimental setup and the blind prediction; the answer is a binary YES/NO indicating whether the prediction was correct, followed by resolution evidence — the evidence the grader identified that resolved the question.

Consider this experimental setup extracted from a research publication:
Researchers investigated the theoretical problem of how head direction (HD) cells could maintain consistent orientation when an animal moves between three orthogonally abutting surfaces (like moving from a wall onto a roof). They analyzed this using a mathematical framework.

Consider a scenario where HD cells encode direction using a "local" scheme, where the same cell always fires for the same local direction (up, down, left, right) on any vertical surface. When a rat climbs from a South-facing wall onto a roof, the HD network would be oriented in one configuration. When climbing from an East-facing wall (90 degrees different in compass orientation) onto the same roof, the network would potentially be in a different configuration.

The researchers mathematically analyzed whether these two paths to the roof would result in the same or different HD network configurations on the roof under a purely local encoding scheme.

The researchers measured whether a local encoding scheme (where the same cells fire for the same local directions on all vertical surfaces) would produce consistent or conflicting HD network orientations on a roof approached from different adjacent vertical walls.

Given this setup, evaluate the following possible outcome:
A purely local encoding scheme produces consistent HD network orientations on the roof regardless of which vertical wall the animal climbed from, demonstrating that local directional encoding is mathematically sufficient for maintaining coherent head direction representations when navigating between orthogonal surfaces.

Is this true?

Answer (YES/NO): NO